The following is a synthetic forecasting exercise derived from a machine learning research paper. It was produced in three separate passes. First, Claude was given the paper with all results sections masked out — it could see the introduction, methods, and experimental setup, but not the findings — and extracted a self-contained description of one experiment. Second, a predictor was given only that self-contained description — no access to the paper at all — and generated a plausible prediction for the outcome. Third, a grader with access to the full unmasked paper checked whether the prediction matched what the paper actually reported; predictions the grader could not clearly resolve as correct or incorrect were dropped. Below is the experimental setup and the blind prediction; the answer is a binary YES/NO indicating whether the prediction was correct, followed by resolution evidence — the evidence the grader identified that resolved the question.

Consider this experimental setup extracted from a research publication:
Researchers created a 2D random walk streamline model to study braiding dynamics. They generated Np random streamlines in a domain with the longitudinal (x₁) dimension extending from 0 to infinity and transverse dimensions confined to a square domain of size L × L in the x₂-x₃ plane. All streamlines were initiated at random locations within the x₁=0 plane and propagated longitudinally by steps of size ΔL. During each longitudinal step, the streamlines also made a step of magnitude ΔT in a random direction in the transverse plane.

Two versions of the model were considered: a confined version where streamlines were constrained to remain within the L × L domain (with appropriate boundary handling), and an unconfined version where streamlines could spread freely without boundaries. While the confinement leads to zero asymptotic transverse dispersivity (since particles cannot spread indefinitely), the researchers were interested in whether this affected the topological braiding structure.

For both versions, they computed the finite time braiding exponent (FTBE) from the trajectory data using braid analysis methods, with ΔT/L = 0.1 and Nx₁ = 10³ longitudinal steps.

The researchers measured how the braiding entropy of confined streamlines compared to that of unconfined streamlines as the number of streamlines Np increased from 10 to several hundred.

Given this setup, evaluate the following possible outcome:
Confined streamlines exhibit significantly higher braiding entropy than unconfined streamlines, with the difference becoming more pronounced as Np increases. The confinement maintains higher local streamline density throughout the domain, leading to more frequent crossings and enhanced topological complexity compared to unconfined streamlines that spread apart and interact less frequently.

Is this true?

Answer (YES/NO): NO